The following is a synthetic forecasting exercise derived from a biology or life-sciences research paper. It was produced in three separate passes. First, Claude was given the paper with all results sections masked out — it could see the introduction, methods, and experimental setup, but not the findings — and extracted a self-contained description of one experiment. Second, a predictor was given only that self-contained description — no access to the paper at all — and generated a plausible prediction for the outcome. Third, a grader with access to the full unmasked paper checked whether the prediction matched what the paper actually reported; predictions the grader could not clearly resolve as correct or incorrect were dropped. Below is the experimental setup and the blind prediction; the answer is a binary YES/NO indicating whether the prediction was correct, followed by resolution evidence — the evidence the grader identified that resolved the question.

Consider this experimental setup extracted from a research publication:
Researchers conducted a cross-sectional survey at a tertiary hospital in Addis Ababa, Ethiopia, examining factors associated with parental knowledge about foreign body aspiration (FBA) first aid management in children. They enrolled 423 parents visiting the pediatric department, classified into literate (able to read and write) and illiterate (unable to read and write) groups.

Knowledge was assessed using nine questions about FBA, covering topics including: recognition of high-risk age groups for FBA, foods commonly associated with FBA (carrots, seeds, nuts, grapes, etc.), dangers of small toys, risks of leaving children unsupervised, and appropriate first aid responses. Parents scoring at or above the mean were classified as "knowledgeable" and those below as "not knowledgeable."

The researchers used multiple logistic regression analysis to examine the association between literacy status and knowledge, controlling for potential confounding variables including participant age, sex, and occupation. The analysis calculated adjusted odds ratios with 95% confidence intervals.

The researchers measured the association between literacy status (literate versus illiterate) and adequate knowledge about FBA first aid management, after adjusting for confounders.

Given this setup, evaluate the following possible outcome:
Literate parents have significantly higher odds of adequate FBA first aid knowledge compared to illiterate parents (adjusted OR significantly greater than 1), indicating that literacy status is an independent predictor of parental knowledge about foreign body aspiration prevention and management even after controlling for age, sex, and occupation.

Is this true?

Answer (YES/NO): YES